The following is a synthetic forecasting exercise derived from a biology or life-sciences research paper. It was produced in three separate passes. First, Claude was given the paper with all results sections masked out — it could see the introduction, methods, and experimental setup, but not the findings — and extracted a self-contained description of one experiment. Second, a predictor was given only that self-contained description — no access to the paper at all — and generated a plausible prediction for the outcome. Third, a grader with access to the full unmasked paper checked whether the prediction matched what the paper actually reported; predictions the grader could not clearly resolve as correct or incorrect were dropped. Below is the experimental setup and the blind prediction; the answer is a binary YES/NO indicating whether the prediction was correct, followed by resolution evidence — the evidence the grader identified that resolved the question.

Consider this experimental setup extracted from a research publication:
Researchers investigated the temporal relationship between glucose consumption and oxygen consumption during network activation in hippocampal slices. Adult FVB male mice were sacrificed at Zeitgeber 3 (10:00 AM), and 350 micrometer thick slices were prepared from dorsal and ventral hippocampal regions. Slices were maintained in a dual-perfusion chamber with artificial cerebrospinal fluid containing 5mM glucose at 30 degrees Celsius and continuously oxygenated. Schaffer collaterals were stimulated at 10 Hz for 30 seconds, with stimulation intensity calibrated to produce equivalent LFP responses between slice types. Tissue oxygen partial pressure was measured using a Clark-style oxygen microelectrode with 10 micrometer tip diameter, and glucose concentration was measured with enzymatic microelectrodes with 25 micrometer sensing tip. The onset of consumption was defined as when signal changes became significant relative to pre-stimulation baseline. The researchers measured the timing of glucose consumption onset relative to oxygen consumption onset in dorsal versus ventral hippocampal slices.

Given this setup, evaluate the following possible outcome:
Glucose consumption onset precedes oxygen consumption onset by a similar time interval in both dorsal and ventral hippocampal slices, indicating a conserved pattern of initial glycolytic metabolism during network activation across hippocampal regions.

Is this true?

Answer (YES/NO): NO